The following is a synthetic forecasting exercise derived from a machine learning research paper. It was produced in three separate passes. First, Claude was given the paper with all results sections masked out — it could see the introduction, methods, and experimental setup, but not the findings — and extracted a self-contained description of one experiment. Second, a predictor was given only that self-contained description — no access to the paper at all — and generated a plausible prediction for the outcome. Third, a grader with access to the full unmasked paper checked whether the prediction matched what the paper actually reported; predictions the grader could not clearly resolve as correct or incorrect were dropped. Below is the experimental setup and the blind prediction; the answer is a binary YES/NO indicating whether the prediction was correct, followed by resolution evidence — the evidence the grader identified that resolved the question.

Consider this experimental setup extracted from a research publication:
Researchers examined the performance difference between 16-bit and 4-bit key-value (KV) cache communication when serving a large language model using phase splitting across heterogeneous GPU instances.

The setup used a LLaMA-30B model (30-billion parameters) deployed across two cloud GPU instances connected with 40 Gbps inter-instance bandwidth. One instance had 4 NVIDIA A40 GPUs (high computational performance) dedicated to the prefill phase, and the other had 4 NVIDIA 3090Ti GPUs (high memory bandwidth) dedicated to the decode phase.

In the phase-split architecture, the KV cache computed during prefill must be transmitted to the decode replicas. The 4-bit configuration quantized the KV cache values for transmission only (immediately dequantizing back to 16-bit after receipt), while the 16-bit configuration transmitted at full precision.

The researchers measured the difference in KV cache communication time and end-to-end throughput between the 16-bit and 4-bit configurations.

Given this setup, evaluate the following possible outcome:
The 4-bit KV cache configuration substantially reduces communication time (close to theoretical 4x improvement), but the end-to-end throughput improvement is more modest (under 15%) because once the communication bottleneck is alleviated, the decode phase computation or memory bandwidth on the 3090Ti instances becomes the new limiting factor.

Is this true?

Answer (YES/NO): NO